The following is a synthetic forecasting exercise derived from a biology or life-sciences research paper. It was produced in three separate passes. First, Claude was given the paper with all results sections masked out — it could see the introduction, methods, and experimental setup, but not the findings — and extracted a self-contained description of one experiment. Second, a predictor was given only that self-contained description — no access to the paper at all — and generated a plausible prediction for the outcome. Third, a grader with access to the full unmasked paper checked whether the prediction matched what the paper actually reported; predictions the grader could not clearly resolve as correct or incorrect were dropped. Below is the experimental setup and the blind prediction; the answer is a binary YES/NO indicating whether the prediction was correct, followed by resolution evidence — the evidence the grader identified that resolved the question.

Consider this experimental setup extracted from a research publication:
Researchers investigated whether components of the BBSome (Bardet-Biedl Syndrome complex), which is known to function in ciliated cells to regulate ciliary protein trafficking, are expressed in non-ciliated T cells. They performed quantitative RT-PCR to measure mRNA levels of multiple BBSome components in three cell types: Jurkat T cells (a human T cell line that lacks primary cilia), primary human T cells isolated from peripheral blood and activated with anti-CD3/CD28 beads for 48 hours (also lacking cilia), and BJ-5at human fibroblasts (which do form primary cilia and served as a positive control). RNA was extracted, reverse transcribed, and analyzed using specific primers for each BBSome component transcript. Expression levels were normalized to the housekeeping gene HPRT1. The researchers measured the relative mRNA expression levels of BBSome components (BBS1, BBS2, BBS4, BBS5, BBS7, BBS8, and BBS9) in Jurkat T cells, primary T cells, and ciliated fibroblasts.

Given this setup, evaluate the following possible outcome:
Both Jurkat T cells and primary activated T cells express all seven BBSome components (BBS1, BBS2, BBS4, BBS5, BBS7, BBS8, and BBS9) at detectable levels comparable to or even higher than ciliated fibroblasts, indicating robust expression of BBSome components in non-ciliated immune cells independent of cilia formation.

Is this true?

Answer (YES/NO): YES